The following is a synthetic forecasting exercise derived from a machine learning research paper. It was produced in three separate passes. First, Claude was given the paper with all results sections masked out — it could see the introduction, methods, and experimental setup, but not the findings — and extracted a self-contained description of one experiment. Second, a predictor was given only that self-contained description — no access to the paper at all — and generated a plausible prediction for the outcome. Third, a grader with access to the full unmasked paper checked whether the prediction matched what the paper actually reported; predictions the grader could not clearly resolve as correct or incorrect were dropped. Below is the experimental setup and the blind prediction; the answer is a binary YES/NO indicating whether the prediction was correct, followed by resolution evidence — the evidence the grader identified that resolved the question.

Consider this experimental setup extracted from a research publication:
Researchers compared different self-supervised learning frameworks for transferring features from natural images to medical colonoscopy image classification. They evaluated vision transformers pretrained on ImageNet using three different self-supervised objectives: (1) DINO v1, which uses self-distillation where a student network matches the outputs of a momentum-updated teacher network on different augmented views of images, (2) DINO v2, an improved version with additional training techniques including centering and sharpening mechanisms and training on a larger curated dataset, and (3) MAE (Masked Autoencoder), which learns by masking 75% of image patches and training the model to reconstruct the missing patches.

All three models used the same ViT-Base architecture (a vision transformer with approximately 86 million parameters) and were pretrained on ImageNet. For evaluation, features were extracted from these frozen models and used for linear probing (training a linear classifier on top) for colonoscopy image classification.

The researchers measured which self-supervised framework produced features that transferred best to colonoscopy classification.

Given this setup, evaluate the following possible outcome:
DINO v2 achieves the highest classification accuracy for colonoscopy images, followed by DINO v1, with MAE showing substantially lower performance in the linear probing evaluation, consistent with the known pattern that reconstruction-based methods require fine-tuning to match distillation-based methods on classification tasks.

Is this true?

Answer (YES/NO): NO